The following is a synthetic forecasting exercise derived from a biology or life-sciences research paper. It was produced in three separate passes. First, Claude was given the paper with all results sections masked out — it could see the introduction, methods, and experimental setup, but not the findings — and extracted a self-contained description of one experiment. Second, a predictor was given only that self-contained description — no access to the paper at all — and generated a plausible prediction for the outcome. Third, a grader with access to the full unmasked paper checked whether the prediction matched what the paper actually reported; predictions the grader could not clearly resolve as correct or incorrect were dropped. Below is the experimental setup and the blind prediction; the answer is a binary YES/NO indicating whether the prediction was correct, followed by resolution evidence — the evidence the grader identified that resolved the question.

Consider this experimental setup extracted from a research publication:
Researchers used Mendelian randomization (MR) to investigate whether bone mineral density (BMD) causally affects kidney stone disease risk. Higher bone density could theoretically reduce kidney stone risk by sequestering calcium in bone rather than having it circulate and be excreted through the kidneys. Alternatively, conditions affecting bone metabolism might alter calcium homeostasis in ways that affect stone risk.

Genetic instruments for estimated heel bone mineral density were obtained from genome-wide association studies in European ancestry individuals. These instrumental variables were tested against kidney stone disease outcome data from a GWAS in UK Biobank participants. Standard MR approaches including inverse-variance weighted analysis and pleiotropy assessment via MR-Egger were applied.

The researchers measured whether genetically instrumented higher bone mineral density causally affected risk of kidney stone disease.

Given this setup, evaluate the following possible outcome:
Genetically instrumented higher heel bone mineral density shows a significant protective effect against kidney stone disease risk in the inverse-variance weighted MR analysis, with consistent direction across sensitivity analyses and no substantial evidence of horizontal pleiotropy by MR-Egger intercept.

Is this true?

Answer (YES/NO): NO